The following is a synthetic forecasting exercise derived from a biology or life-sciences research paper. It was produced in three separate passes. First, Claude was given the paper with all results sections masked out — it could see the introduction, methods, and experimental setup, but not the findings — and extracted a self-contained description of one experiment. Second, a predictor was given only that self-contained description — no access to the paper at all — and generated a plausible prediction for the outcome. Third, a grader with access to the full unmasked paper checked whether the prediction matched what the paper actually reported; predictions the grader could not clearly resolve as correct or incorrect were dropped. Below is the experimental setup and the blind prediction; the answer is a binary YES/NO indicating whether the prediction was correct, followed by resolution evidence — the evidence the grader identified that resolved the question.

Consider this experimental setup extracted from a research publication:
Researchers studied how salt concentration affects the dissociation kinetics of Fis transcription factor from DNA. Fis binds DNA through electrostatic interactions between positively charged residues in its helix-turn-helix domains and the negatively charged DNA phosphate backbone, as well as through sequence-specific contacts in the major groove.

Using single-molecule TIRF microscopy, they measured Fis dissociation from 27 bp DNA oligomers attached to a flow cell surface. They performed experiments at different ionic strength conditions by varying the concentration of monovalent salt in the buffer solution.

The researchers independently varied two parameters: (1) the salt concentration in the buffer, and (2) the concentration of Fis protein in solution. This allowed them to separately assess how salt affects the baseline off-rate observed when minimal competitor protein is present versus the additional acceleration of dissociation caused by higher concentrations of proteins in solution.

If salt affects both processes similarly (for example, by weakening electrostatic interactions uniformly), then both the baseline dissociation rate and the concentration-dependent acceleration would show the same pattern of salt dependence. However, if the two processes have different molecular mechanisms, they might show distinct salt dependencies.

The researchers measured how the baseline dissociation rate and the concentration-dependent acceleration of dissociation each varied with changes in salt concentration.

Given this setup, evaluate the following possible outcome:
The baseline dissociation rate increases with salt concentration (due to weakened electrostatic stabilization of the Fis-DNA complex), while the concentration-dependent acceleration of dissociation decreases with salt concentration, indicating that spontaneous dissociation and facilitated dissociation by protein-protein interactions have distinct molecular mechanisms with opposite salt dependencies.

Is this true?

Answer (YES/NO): NO